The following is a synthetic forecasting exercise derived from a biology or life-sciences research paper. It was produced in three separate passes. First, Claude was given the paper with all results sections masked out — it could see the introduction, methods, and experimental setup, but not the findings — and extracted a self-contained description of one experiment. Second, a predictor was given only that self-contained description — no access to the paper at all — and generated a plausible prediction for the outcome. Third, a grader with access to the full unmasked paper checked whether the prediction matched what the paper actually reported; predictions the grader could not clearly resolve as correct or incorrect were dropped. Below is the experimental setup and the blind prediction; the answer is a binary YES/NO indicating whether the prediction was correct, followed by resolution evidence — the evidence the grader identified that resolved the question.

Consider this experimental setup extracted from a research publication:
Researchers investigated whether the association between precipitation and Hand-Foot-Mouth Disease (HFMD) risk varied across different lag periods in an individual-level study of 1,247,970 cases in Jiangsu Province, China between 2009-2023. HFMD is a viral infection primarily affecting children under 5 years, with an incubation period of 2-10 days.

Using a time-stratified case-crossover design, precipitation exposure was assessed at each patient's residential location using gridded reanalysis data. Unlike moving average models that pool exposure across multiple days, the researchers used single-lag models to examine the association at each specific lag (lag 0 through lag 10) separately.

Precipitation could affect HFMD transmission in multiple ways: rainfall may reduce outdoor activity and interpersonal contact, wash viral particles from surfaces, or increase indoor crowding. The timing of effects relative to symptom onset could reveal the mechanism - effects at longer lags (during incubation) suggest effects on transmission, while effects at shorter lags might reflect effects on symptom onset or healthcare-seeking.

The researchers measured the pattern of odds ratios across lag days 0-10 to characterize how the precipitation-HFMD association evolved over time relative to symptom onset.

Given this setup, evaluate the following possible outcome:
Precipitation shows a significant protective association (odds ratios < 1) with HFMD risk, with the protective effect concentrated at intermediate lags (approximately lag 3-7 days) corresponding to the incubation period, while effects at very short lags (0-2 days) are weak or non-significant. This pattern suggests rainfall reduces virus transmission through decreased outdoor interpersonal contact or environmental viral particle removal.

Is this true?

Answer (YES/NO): NO